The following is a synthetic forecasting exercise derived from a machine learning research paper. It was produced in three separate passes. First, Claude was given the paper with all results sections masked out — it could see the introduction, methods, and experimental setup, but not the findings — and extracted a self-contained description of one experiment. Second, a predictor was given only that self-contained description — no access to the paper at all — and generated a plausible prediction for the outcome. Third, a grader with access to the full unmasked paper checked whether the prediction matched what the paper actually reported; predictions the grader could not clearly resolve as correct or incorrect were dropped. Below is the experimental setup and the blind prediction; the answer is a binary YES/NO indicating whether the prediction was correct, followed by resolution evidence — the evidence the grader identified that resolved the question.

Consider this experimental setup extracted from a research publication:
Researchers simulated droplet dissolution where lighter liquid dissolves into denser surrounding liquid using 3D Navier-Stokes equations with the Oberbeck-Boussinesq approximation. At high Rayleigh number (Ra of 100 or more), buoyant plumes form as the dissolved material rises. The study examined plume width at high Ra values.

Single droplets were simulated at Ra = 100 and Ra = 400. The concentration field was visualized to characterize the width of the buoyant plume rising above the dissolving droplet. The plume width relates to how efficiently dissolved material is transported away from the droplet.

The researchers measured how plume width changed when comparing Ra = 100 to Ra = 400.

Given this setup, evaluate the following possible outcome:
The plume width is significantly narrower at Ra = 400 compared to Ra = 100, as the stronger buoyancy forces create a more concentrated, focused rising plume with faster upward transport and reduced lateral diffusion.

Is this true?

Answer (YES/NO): YES